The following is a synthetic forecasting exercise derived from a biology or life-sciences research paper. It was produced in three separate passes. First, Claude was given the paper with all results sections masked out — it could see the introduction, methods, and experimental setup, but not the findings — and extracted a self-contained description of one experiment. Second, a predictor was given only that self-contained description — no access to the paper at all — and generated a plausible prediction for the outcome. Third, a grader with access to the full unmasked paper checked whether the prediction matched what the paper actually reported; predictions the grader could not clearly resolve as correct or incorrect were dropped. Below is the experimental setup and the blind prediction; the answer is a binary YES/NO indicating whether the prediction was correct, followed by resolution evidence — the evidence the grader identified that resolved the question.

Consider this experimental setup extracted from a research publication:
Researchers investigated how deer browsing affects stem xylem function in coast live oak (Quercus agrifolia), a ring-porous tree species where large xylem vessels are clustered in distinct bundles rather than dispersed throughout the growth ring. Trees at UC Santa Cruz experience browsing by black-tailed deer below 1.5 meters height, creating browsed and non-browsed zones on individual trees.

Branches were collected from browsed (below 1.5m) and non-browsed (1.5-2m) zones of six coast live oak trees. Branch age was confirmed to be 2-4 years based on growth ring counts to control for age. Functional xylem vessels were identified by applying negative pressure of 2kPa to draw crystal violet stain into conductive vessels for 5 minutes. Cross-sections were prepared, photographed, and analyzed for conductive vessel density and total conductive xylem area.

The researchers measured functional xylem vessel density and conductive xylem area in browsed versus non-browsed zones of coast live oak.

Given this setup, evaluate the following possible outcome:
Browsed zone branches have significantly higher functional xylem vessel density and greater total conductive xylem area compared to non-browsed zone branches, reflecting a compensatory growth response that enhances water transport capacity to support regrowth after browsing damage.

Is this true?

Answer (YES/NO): NO